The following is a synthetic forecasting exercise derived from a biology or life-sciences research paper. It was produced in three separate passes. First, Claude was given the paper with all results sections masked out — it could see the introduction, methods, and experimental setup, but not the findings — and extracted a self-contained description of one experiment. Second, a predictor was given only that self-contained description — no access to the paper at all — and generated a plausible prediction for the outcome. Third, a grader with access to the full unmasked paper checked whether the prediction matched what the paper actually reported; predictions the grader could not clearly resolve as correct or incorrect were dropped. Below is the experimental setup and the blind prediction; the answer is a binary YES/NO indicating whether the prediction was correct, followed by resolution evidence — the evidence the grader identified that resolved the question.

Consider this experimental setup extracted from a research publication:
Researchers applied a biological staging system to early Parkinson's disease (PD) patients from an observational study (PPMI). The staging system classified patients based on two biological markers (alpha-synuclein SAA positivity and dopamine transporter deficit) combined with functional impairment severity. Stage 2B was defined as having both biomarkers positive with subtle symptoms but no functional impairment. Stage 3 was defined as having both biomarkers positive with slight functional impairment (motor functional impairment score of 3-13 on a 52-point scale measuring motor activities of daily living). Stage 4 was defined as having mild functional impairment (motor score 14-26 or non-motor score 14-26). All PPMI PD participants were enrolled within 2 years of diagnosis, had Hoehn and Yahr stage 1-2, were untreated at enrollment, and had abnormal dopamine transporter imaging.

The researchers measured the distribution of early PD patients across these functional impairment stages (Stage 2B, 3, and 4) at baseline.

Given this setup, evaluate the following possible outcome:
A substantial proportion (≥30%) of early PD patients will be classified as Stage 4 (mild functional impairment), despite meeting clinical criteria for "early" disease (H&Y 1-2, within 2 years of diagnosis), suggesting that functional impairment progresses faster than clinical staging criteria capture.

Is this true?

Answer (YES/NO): NO